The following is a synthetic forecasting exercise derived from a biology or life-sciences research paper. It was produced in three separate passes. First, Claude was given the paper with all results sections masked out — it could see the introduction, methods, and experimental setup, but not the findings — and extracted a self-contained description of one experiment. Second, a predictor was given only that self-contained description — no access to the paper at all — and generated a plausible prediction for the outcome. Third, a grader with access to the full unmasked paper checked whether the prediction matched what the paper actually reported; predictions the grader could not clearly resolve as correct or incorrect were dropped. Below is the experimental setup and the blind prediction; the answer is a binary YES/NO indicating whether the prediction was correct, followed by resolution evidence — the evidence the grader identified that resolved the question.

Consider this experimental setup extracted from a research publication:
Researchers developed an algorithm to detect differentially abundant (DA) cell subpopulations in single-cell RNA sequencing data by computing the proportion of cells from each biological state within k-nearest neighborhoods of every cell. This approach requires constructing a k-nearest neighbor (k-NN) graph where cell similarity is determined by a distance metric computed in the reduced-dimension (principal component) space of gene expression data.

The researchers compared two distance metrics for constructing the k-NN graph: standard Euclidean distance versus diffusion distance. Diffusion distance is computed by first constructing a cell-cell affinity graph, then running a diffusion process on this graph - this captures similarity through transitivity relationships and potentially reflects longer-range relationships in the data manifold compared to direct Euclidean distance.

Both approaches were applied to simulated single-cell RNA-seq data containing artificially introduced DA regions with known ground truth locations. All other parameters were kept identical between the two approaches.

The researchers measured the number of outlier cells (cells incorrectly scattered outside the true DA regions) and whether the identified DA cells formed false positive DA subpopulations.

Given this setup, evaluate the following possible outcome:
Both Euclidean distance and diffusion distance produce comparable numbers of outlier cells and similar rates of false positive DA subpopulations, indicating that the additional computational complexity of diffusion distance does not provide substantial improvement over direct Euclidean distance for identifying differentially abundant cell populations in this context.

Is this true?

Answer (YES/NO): NO